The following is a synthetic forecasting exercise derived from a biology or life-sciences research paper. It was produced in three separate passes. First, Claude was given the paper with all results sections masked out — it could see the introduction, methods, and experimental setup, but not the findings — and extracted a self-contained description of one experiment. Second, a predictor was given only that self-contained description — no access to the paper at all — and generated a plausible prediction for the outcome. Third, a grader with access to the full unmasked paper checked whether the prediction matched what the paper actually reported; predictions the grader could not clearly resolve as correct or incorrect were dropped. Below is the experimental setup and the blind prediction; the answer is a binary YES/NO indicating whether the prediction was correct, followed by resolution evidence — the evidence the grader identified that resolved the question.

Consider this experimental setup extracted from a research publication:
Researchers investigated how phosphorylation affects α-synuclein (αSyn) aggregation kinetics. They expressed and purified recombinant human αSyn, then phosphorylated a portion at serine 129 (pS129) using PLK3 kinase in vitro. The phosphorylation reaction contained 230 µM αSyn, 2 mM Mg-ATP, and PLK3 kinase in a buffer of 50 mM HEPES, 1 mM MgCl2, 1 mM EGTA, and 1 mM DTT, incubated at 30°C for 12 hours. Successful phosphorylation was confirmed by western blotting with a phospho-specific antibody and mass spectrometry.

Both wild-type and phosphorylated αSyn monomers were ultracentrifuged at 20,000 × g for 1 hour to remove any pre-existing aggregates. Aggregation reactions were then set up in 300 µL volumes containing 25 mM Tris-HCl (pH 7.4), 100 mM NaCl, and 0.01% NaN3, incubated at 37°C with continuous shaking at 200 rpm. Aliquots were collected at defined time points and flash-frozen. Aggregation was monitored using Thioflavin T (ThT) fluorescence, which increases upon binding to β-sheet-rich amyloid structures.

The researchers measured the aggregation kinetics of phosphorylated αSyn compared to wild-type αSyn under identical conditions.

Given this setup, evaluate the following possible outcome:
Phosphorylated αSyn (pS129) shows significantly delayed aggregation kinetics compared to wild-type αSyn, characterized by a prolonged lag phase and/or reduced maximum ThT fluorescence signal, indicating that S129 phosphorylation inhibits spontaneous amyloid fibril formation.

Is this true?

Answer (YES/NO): NO